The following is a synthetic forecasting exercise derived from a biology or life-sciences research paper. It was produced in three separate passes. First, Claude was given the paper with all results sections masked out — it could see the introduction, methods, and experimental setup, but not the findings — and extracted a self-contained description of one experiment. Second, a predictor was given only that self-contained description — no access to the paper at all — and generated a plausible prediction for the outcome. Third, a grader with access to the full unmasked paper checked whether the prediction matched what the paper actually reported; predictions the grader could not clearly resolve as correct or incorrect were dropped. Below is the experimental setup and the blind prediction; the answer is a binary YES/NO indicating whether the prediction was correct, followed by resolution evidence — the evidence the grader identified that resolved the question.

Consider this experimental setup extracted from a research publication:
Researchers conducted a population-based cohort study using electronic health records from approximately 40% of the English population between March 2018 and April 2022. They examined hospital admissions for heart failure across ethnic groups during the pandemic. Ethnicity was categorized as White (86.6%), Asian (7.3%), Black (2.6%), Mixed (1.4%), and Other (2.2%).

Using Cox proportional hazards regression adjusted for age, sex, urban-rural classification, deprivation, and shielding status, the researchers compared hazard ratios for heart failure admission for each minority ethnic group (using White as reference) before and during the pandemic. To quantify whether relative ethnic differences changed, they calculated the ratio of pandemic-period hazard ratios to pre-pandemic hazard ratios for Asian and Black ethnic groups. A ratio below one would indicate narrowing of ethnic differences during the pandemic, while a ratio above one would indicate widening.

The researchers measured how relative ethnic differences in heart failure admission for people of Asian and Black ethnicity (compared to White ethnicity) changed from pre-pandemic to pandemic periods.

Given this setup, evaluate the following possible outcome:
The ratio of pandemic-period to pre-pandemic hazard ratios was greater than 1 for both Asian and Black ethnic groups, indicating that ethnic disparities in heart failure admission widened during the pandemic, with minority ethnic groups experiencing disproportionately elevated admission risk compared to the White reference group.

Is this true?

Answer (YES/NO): NO